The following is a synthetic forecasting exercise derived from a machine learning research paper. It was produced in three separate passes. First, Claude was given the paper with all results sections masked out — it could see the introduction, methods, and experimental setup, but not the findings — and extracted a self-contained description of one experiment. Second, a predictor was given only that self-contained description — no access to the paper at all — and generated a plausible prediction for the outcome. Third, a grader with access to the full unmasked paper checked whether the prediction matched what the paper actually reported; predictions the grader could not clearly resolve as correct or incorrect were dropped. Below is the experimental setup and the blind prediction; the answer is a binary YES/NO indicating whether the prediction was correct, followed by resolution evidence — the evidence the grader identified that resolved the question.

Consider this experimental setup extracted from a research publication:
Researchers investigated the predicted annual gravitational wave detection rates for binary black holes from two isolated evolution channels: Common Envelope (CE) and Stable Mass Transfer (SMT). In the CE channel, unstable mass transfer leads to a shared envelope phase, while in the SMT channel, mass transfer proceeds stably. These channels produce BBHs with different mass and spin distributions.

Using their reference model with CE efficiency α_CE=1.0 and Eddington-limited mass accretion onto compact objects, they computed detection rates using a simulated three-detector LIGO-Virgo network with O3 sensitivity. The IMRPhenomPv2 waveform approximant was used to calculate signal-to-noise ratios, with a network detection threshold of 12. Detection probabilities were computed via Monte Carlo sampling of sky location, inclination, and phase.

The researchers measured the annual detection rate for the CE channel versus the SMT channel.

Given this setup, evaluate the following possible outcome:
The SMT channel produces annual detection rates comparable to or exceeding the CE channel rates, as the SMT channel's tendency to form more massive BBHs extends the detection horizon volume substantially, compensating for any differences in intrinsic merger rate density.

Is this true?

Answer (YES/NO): YES